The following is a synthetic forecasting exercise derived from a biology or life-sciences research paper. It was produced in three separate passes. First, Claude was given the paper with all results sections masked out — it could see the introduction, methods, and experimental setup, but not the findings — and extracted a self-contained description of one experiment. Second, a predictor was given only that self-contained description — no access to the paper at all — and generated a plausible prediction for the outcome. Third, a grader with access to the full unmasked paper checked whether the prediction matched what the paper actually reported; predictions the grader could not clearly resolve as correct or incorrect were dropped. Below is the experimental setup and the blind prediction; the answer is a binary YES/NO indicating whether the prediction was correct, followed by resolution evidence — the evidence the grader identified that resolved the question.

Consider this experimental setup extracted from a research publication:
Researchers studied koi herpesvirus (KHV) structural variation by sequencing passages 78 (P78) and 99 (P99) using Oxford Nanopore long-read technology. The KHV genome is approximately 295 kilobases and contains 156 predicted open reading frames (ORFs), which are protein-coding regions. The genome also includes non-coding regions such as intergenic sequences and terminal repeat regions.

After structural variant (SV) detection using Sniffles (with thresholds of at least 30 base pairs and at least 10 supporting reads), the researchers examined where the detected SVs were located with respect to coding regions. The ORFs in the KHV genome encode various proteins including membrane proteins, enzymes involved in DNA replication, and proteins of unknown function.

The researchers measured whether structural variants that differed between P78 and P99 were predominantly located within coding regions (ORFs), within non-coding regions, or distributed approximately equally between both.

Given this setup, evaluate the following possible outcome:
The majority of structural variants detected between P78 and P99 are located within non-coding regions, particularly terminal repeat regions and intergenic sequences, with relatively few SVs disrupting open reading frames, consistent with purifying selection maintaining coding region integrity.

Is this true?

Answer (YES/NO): NO